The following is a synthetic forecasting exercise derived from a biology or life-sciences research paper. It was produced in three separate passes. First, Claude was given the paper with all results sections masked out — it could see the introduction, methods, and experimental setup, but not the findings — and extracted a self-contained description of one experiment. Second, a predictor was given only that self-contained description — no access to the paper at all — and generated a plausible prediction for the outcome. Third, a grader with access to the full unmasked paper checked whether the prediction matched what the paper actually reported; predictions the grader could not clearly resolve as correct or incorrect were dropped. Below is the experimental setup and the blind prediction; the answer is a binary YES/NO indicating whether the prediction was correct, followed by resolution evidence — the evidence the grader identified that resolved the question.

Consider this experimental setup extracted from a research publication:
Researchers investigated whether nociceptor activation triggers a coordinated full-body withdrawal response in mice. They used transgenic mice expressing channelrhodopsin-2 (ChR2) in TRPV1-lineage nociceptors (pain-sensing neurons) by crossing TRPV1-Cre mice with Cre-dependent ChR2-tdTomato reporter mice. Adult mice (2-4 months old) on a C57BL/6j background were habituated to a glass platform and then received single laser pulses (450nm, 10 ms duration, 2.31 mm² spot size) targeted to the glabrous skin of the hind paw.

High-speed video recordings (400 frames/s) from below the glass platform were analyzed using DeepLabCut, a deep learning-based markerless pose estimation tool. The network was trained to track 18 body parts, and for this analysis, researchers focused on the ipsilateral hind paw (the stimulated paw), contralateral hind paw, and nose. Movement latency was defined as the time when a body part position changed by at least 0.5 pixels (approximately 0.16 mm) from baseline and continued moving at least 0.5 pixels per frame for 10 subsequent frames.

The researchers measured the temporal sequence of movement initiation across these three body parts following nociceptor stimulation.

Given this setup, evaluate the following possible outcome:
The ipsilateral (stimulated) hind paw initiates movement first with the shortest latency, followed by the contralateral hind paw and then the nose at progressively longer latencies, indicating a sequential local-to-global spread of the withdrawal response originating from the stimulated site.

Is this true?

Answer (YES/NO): NO